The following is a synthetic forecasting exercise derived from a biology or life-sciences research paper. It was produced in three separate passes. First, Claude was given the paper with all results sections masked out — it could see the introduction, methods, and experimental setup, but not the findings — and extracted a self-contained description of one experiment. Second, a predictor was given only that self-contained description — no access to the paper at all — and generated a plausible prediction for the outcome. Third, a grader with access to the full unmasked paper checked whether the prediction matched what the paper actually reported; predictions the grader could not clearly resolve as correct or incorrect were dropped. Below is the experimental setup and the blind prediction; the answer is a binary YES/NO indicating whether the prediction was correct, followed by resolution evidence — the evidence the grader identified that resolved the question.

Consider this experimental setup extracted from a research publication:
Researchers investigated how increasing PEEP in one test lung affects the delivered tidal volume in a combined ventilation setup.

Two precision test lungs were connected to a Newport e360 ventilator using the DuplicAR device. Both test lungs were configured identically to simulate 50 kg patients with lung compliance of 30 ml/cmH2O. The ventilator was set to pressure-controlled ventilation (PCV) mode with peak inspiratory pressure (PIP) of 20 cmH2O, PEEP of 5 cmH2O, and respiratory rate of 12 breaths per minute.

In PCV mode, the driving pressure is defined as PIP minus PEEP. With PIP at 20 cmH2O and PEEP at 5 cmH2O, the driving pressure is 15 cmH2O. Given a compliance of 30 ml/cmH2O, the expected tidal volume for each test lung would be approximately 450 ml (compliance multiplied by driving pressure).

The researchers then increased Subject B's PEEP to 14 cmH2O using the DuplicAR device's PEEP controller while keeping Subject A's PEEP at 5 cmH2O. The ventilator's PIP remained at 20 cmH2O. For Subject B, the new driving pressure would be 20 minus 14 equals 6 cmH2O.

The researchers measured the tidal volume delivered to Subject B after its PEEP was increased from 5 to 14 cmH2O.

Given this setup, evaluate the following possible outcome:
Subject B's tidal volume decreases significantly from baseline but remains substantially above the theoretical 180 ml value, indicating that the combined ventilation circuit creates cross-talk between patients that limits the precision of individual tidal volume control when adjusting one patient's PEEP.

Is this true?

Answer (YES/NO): NO